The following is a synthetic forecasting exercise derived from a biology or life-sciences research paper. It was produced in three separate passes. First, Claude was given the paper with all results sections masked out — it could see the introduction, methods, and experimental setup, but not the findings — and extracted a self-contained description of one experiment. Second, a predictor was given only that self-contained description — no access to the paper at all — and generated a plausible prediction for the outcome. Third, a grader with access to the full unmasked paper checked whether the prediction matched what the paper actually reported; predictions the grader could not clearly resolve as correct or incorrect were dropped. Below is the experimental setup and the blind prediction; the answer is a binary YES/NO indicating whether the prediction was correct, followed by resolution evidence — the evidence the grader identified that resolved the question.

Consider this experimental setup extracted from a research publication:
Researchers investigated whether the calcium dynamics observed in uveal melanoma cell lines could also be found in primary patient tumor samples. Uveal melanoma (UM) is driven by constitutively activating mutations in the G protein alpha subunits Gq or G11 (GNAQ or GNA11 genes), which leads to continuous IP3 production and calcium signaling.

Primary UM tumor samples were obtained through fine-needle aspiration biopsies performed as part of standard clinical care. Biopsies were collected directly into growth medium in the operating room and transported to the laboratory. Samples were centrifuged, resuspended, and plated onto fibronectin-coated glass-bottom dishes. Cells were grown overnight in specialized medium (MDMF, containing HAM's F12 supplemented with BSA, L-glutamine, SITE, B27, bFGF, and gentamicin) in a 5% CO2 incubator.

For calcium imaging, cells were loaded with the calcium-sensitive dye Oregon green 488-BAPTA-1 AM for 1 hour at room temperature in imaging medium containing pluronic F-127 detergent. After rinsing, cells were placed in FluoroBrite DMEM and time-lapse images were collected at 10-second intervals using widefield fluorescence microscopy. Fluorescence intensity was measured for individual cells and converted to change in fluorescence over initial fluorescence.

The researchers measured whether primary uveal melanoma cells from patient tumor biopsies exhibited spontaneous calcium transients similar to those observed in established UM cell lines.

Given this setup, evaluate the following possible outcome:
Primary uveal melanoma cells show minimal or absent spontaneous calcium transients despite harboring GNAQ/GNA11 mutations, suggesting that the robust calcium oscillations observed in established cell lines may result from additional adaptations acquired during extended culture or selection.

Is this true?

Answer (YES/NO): NO